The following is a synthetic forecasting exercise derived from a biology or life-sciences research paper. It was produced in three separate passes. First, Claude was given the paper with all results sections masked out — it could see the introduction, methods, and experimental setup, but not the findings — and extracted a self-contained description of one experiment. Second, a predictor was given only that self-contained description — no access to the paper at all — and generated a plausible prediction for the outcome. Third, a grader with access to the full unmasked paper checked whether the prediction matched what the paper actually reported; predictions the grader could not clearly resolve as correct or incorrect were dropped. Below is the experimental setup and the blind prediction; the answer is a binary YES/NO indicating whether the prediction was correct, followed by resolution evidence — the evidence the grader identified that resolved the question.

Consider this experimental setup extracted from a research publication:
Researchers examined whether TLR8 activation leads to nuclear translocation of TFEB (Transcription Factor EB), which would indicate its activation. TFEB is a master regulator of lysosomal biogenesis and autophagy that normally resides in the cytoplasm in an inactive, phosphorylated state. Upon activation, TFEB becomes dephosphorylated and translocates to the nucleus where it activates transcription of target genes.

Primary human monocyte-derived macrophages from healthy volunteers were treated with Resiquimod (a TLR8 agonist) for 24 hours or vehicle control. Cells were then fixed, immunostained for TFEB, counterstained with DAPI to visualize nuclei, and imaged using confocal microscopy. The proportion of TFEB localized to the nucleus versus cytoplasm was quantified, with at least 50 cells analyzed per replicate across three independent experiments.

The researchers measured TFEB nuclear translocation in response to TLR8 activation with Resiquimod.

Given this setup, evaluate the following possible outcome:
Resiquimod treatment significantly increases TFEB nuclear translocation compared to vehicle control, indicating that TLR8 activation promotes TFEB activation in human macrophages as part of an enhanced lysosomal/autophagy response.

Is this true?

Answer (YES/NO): YES